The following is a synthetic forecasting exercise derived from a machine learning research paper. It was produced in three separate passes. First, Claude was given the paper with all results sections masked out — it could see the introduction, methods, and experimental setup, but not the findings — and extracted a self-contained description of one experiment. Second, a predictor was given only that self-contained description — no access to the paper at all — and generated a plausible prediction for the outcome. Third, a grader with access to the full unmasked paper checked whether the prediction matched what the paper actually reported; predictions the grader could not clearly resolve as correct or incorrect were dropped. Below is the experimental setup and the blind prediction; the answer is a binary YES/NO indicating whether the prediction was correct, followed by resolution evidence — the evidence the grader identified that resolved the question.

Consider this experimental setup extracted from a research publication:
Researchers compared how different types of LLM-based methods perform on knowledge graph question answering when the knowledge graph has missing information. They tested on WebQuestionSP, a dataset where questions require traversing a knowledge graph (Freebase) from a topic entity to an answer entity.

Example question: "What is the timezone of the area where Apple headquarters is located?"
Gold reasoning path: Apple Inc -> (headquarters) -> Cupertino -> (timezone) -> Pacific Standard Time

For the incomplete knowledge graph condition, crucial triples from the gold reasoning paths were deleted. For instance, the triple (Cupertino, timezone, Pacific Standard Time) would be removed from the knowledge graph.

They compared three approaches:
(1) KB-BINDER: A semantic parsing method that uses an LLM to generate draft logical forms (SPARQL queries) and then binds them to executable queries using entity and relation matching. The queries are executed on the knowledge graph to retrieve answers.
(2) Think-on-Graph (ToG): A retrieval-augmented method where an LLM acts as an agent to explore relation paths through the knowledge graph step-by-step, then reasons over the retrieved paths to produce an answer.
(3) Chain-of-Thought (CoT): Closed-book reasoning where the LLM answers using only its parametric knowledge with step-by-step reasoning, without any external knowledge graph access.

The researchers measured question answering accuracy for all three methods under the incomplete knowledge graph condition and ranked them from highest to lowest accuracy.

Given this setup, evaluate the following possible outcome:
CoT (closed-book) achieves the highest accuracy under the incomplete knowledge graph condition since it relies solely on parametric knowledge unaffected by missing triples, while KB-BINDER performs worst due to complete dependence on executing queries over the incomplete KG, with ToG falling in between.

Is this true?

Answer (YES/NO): YES